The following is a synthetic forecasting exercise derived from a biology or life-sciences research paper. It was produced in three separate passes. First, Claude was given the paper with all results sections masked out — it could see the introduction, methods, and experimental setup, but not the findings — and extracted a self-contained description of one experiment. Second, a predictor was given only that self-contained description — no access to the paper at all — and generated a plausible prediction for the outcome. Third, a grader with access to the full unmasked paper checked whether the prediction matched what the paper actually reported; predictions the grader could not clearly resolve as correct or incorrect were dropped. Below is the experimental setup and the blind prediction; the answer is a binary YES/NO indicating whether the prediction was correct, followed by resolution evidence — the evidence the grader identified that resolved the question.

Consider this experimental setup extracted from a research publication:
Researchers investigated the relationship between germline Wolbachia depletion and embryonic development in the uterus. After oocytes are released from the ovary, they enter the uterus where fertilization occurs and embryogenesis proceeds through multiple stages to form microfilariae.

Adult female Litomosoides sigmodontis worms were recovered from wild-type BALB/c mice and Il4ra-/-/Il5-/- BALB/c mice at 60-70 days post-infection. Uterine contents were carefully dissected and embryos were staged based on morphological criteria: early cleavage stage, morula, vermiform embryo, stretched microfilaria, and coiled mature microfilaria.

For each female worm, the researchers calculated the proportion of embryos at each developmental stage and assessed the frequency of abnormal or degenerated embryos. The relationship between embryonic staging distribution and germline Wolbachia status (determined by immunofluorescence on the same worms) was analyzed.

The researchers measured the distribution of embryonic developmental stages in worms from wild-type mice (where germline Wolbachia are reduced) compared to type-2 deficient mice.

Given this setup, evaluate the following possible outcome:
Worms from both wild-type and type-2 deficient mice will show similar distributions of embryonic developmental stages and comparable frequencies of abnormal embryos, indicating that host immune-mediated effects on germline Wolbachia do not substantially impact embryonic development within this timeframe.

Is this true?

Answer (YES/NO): NO